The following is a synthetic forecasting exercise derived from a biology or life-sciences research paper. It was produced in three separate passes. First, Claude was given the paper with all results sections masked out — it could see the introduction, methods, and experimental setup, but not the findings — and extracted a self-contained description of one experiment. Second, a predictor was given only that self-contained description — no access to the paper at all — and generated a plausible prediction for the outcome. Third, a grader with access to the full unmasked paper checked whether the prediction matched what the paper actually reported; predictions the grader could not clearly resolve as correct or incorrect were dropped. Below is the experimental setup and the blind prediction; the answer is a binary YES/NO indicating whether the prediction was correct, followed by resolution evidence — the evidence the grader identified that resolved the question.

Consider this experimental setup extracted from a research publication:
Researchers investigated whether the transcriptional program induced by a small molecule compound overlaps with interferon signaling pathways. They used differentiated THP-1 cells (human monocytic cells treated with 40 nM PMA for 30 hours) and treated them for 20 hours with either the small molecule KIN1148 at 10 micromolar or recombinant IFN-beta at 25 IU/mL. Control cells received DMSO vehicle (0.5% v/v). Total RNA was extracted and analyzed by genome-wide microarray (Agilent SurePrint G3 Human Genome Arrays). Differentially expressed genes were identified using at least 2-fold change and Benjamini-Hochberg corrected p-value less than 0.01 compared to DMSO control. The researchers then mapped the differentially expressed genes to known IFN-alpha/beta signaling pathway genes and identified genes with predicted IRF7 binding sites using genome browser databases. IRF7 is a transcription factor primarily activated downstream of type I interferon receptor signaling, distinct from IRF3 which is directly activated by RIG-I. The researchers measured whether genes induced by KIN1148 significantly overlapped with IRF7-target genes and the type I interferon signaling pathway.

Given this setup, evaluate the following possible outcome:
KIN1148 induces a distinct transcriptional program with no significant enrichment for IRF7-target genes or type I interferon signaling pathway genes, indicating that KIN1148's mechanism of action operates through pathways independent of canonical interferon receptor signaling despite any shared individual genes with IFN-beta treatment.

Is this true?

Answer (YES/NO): YES